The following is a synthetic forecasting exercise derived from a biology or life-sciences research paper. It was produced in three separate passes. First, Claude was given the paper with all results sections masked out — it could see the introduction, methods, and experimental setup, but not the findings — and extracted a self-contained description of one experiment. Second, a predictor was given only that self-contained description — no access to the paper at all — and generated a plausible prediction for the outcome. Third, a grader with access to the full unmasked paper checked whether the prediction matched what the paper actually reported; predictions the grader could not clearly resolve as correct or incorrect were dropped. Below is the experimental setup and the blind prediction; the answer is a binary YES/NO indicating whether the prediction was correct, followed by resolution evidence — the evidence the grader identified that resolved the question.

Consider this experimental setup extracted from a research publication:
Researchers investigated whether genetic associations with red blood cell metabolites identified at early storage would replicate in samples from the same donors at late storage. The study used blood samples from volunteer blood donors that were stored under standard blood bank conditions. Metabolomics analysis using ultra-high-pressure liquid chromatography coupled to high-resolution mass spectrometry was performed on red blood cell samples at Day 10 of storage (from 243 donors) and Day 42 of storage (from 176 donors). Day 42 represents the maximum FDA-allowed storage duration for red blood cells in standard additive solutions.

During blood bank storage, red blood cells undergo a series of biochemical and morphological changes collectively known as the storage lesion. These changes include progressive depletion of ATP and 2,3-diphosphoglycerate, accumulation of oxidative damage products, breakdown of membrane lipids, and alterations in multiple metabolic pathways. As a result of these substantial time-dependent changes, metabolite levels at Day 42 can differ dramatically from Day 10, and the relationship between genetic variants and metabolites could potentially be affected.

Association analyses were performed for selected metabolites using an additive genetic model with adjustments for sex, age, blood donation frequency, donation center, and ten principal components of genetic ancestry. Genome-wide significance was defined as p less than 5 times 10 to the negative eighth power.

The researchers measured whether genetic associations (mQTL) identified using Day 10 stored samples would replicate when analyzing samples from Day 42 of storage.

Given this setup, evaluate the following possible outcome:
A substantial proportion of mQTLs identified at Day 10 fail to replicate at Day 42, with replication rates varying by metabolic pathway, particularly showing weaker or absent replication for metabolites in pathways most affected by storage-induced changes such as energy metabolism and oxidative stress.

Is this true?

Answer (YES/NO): NO